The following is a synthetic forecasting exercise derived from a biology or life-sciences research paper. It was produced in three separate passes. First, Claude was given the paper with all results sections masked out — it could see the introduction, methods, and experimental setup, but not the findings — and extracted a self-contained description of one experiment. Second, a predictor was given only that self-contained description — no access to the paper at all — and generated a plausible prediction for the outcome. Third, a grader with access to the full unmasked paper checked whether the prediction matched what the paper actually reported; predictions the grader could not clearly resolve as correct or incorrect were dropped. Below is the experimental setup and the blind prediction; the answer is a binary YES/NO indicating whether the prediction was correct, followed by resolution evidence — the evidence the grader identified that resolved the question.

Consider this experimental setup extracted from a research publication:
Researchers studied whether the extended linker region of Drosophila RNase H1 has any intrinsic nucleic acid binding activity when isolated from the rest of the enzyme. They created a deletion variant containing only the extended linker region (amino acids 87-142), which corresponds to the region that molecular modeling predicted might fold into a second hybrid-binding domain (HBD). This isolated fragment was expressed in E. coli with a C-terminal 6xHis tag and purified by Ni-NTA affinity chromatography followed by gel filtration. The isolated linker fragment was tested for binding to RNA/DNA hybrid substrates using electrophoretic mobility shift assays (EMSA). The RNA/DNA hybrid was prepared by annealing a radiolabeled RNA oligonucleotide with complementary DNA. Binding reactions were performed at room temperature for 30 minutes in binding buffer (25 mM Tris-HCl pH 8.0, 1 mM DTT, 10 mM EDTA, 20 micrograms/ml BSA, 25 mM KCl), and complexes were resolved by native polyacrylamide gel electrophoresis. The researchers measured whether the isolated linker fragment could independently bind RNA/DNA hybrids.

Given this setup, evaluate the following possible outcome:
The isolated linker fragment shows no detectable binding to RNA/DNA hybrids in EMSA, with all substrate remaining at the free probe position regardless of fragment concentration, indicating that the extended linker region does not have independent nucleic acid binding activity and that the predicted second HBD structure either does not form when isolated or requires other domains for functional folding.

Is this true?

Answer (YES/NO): NO